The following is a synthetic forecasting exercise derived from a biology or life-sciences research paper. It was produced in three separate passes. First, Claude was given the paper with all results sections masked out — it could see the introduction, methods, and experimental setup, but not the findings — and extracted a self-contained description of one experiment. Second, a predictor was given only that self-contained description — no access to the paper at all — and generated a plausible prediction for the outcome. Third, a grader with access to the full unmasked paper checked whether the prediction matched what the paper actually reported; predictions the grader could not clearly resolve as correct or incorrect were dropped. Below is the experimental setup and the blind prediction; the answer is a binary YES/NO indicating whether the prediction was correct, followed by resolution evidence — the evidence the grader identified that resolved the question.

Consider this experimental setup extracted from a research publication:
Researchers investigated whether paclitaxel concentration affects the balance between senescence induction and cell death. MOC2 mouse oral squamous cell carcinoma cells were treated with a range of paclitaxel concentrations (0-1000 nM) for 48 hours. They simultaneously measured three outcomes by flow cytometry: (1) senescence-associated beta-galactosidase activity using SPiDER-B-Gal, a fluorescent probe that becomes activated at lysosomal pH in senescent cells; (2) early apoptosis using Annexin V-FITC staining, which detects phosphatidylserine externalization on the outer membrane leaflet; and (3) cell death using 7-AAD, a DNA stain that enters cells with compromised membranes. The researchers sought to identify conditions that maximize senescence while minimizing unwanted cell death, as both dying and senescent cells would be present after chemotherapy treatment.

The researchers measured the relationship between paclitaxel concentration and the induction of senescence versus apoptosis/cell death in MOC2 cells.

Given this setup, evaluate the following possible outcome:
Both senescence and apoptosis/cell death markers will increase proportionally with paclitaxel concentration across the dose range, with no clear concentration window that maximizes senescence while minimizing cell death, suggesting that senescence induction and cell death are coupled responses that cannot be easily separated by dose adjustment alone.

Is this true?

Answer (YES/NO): NO